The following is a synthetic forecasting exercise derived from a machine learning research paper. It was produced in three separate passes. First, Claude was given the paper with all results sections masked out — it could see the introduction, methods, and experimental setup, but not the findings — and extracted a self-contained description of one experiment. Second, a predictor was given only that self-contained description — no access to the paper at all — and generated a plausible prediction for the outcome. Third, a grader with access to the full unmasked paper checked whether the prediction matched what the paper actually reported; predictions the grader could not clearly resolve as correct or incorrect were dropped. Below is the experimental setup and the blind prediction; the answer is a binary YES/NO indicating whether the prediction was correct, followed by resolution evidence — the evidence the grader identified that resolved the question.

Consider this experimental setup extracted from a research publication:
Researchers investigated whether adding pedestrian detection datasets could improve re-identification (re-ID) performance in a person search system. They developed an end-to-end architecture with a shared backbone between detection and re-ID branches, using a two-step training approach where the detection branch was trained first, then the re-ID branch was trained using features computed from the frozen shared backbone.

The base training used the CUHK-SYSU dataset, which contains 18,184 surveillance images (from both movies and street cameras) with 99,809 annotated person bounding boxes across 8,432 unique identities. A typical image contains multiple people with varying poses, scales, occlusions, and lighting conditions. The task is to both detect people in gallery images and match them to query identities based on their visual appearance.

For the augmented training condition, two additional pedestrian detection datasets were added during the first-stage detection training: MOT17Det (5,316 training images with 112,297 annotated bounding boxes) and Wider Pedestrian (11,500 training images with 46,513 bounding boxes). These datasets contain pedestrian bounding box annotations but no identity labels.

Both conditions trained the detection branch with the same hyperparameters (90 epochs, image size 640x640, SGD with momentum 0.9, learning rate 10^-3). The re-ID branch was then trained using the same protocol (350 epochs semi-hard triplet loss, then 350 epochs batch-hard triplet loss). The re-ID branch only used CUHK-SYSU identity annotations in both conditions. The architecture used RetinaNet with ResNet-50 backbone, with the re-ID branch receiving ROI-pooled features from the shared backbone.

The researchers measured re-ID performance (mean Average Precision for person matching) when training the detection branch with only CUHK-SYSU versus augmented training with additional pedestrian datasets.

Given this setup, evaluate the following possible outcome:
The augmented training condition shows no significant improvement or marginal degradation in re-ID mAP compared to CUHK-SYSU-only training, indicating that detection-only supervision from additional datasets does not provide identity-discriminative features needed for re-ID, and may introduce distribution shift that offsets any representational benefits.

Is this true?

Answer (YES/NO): NO